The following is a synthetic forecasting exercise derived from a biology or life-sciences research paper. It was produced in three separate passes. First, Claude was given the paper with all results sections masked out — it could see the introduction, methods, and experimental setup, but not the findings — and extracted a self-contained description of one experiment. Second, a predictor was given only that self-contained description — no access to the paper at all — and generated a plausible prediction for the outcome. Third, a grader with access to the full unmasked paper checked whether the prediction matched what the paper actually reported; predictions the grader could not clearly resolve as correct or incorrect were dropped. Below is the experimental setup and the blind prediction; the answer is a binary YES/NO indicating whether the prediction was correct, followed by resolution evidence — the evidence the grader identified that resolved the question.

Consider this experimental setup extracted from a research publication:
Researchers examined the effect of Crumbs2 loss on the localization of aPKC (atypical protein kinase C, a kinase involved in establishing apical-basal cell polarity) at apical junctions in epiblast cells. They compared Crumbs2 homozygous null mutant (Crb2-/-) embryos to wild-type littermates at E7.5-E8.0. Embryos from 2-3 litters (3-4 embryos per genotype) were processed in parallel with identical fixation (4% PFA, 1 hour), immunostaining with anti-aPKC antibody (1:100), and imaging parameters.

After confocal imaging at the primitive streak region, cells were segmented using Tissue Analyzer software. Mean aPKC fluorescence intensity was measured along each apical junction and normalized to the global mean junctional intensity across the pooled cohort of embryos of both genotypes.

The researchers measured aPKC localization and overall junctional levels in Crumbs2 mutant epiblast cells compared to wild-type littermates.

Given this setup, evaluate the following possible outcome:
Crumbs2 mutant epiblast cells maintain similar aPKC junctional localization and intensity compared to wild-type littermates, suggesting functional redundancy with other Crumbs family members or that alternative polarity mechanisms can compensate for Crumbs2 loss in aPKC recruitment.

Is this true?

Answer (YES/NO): NO